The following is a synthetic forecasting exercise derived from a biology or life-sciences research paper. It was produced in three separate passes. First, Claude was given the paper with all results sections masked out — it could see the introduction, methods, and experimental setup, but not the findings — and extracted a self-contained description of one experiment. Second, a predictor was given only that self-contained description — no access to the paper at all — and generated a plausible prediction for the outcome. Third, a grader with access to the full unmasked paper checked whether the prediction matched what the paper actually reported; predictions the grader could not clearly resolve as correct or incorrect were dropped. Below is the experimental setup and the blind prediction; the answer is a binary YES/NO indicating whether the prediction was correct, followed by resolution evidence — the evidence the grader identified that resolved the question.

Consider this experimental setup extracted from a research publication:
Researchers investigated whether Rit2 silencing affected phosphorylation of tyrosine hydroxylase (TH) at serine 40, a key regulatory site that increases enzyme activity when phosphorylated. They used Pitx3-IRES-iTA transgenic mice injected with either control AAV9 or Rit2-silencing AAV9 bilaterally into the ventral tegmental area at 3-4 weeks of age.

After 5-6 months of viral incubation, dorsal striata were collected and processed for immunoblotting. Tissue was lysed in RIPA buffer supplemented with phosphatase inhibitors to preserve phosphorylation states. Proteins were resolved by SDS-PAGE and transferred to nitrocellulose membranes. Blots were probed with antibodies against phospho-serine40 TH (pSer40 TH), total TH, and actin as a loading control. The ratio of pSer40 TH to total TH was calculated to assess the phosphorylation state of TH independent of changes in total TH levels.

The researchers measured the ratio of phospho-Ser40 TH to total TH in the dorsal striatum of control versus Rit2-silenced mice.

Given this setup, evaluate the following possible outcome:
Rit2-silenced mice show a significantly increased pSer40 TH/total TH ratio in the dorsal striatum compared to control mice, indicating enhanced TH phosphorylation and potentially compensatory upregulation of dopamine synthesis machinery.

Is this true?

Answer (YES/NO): NO